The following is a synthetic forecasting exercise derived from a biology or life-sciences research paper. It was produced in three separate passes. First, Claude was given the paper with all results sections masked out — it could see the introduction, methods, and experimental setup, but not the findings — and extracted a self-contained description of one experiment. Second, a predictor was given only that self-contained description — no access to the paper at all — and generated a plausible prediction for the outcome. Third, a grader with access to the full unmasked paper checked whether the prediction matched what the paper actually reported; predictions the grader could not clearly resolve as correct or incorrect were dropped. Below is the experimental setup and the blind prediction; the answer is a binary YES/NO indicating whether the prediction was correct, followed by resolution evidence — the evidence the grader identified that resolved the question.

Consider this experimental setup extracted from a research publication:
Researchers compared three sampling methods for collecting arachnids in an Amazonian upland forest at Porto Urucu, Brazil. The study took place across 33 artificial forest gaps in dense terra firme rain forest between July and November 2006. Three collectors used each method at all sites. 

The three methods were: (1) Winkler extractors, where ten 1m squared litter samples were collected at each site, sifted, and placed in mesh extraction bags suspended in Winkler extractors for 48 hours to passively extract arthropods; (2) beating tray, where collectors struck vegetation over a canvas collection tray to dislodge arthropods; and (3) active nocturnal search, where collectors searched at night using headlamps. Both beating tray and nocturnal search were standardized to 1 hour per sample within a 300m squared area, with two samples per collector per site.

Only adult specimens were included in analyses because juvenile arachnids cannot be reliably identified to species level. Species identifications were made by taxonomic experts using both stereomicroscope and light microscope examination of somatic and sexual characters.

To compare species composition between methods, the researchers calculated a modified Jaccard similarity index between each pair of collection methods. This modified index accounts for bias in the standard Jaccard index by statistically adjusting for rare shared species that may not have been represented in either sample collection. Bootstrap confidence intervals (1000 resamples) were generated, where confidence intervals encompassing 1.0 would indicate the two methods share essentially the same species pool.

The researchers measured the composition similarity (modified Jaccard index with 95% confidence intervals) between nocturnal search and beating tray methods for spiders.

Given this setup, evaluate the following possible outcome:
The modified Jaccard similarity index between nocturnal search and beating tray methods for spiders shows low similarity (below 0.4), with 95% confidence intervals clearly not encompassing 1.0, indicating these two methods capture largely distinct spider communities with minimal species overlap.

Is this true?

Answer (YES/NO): NO